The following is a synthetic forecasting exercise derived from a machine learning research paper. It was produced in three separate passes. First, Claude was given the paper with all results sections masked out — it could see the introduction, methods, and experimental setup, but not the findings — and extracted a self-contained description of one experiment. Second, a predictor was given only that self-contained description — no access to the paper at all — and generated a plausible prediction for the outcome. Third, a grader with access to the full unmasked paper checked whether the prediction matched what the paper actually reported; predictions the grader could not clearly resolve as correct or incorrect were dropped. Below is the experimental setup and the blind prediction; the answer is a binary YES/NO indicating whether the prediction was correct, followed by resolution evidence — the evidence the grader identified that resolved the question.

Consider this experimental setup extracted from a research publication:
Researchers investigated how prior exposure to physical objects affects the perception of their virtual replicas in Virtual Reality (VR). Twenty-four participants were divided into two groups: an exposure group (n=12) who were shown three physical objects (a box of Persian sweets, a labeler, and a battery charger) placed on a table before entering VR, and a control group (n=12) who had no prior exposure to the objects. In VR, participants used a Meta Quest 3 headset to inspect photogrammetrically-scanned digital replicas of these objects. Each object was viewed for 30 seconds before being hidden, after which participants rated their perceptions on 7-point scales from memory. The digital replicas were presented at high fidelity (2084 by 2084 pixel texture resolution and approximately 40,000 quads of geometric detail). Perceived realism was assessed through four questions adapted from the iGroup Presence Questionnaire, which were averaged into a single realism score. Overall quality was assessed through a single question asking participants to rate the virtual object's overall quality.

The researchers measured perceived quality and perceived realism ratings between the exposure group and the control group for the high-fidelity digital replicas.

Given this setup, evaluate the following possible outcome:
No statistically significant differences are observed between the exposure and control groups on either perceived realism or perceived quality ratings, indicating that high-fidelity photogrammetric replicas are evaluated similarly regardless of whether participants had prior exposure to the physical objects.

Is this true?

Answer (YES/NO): YES